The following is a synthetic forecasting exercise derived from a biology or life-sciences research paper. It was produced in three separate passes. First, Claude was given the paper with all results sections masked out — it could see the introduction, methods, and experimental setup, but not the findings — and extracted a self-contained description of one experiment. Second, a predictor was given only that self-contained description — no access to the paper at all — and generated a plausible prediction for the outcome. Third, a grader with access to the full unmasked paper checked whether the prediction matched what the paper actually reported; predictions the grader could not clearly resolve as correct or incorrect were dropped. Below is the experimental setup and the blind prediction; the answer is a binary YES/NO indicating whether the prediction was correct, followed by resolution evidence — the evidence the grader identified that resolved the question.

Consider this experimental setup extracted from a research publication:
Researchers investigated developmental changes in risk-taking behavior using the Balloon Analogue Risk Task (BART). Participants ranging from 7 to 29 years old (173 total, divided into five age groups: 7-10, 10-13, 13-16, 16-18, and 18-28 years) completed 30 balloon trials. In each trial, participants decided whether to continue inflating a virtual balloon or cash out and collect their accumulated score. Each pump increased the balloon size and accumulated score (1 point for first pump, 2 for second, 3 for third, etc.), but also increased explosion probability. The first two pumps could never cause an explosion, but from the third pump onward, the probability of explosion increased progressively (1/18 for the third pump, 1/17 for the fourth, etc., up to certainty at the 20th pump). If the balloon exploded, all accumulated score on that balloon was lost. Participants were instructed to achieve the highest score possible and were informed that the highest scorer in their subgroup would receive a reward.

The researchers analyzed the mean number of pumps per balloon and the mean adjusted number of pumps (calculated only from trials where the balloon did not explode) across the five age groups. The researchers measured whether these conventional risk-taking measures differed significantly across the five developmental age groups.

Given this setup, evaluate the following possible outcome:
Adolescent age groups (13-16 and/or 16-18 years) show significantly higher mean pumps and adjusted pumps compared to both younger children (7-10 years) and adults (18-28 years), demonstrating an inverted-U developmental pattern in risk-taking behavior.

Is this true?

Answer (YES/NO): NO